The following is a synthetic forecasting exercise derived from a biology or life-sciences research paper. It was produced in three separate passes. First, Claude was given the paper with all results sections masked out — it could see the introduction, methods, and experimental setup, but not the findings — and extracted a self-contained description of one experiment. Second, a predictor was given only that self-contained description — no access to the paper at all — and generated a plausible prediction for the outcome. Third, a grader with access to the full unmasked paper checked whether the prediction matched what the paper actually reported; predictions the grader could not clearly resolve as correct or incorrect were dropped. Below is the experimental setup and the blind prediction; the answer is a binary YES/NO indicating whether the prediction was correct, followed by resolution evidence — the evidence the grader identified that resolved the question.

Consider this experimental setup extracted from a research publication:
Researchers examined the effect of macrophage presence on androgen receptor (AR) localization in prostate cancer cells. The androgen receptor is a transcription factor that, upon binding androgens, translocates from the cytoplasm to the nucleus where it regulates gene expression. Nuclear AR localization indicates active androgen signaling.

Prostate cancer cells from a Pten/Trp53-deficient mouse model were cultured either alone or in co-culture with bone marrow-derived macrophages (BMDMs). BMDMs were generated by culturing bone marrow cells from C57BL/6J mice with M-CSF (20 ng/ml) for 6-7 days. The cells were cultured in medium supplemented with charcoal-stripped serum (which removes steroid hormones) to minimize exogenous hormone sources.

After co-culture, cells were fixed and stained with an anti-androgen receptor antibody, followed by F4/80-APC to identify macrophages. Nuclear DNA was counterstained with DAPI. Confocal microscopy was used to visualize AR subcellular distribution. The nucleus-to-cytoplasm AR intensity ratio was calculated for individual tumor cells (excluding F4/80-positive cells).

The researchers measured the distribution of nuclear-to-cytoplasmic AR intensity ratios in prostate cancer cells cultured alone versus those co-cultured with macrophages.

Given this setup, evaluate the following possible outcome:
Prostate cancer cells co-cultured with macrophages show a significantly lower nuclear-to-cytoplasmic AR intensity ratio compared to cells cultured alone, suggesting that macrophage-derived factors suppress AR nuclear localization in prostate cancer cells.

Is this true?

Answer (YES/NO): NO